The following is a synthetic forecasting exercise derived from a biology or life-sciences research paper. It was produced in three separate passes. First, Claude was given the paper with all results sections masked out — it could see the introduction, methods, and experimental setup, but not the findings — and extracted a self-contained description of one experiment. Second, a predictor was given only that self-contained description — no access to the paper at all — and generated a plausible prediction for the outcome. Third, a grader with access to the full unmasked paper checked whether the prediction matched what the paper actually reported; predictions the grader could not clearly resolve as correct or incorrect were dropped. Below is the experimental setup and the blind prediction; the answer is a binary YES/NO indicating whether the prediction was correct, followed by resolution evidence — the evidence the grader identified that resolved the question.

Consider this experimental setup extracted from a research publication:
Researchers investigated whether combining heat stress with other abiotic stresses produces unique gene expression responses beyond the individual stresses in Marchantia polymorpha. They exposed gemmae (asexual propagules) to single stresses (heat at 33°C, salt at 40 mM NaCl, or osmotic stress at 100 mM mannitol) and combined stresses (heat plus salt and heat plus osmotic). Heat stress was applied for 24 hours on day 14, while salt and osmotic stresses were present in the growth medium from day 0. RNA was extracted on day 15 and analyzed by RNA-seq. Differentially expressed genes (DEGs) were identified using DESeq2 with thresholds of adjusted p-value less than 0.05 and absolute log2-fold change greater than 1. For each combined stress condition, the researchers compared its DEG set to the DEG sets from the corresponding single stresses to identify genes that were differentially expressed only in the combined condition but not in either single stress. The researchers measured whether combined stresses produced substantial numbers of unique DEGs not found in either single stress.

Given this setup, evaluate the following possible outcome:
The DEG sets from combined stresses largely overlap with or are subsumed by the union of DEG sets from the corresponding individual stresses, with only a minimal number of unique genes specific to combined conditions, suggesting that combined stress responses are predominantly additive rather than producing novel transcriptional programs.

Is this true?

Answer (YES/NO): NO